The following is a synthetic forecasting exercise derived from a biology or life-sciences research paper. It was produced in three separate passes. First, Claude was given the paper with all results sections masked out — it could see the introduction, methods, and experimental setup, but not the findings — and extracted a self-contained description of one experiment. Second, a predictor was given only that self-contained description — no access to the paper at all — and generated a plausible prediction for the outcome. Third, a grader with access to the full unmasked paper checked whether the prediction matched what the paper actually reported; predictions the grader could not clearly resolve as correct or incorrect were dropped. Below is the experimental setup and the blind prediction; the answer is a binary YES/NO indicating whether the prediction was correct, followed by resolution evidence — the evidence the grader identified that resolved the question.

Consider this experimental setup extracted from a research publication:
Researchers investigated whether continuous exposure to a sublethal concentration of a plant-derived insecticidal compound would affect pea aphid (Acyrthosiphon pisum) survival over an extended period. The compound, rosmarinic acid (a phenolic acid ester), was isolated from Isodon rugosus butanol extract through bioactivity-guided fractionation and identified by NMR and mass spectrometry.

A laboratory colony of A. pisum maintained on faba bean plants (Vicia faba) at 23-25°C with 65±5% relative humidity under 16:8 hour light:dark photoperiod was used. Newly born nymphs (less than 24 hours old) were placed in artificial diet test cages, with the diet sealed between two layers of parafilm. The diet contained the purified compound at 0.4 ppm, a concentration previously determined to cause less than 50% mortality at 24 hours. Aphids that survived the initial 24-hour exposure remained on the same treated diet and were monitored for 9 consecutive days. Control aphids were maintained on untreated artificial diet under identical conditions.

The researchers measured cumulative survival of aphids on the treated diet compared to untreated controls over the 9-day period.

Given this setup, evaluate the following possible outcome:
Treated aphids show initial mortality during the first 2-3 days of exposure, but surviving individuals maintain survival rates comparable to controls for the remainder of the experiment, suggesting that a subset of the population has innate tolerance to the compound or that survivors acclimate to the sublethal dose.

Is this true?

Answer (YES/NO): NO